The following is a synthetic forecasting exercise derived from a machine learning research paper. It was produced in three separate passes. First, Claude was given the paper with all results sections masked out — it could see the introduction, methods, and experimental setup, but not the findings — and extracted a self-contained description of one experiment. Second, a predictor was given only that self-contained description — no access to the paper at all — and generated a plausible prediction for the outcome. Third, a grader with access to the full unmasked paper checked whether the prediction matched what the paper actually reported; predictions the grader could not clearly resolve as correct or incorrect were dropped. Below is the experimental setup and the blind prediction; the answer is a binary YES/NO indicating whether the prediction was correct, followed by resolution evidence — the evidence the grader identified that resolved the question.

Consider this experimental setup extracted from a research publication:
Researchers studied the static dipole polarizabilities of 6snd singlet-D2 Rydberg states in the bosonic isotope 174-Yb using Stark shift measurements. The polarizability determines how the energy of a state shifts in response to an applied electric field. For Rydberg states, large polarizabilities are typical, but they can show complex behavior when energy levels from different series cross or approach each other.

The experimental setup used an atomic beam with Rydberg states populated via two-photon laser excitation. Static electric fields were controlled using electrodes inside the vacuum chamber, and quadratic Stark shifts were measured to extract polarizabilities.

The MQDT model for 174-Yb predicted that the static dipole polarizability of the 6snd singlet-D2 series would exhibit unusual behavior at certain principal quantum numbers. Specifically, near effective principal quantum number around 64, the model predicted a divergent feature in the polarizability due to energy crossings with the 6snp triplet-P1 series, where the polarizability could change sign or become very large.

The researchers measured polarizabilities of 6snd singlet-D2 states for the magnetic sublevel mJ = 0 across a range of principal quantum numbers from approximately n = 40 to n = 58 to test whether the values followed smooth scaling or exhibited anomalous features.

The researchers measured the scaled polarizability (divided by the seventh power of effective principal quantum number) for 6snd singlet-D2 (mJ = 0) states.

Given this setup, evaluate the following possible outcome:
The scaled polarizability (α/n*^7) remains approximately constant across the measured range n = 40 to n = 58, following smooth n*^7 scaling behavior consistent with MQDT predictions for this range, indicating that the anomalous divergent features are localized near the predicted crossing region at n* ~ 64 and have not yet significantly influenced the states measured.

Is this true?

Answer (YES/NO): NO